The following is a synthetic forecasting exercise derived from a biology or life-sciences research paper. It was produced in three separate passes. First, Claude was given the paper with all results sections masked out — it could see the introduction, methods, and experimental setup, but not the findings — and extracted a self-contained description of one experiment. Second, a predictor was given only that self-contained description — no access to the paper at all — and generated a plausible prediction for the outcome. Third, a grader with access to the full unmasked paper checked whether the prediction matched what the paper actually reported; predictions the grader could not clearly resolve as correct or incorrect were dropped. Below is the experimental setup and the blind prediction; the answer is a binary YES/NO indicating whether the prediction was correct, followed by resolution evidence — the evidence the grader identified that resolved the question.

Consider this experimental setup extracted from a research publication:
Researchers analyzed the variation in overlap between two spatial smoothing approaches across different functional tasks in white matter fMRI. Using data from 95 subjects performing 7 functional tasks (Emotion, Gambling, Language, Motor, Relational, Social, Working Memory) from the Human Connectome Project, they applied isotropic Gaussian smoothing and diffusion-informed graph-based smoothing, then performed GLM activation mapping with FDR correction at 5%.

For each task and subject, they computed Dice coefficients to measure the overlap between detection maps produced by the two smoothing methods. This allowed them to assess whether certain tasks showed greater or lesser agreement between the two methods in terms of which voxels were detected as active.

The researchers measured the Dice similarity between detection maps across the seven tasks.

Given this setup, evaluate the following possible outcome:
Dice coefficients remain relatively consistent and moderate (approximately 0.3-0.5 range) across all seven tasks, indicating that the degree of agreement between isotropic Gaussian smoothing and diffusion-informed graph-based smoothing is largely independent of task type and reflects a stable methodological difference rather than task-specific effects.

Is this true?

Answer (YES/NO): NO